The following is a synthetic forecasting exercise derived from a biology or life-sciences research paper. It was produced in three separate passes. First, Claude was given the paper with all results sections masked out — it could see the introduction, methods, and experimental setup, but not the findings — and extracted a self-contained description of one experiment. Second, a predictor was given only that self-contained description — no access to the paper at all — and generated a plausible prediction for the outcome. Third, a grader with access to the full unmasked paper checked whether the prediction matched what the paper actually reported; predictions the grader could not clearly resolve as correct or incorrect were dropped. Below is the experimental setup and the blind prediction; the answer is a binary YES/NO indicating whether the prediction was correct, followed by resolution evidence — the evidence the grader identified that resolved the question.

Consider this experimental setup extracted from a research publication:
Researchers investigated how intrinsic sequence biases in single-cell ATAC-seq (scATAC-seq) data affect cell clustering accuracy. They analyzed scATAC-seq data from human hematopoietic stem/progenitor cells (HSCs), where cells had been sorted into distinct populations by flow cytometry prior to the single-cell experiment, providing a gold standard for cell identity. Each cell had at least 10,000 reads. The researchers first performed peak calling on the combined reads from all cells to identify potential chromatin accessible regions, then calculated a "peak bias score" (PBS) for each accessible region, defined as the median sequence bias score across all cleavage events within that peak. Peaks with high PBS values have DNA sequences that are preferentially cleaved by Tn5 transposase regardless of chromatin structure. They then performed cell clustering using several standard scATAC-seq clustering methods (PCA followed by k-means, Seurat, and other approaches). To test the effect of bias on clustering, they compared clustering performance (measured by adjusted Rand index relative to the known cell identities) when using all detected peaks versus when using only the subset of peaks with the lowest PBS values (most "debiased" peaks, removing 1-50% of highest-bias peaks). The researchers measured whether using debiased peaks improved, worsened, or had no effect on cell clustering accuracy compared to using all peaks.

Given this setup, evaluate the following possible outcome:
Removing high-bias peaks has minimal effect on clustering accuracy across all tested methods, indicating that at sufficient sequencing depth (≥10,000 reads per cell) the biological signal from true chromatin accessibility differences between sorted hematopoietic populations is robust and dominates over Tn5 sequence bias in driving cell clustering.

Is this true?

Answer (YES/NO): NO